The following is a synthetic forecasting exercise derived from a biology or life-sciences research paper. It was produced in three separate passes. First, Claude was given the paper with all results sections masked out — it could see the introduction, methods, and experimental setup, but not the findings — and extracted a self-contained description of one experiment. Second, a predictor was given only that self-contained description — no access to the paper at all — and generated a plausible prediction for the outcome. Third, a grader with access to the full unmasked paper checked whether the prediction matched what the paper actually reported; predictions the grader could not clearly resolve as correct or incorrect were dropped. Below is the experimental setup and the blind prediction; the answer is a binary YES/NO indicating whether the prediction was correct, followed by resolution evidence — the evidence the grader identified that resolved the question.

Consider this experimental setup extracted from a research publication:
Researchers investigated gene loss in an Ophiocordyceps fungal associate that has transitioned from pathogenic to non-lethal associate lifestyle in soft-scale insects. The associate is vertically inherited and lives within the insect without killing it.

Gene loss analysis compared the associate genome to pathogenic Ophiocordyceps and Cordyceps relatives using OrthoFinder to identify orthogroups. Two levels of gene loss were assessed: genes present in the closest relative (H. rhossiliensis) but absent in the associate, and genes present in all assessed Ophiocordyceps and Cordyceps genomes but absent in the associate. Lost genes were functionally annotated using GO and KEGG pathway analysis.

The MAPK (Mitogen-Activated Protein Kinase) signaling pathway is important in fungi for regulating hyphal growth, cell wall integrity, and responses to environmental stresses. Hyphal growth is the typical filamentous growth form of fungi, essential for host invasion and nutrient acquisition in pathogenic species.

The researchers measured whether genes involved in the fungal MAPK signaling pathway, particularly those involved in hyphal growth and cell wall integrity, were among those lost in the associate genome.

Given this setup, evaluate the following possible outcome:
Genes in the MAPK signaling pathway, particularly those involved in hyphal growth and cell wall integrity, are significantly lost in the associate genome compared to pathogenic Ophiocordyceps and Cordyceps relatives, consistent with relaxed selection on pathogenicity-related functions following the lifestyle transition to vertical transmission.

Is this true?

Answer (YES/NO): YES